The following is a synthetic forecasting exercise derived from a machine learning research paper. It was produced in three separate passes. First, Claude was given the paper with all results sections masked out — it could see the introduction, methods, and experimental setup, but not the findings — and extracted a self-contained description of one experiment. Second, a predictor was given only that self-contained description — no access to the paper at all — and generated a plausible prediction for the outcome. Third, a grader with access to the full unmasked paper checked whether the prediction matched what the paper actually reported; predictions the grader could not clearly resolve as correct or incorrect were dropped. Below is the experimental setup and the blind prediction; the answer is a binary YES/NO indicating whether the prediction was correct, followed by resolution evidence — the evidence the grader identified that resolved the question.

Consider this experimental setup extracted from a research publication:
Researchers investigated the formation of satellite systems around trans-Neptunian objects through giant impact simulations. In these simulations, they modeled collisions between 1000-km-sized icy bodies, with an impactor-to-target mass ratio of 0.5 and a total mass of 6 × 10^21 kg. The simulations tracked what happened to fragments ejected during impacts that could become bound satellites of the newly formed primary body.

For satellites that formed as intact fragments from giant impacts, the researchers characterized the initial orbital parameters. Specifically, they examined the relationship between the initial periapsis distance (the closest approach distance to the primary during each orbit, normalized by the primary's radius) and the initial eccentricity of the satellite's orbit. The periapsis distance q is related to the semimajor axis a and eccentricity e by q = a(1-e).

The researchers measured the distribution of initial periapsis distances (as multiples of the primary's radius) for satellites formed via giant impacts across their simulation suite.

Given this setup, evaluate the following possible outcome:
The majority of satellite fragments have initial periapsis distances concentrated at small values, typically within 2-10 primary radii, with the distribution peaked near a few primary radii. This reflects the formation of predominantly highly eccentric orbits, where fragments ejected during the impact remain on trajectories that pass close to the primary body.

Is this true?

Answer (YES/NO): NO